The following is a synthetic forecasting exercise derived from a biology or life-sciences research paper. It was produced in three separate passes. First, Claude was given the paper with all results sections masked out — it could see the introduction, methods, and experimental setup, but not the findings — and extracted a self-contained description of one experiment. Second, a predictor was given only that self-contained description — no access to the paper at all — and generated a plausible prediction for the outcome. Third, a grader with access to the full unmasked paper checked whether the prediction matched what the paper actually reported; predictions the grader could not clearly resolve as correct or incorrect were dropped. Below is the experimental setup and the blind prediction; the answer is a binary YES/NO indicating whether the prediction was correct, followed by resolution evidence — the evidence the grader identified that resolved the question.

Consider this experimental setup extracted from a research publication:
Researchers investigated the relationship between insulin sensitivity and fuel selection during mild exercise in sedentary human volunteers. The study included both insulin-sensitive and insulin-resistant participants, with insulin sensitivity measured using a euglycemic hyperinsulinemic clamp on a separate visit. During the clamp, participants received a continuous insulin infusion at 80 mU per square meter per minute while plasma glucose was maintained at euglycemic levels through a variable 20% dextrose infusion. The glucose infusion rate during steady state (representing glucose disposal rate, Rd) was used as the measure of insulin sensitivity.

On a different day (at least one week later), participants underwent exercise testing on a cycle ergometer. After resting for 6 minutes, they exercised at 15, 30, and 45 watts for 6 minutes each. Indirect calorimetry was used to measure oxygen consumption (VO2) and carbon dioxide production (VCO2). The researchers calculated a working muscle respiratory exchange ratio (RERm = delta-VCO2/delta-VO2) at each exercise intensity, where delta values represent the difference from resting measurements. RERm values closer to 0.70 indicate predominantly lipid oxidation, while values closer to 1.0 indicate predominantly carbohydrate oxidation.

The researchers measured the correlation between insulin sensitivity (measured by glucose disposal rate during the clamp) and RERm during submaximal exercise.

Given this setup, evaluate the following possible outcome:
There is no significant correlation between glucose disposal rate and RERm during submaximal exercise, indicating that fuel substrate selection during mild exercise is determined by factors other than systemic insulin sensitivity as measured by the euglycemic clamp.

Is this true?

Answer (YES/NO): YES